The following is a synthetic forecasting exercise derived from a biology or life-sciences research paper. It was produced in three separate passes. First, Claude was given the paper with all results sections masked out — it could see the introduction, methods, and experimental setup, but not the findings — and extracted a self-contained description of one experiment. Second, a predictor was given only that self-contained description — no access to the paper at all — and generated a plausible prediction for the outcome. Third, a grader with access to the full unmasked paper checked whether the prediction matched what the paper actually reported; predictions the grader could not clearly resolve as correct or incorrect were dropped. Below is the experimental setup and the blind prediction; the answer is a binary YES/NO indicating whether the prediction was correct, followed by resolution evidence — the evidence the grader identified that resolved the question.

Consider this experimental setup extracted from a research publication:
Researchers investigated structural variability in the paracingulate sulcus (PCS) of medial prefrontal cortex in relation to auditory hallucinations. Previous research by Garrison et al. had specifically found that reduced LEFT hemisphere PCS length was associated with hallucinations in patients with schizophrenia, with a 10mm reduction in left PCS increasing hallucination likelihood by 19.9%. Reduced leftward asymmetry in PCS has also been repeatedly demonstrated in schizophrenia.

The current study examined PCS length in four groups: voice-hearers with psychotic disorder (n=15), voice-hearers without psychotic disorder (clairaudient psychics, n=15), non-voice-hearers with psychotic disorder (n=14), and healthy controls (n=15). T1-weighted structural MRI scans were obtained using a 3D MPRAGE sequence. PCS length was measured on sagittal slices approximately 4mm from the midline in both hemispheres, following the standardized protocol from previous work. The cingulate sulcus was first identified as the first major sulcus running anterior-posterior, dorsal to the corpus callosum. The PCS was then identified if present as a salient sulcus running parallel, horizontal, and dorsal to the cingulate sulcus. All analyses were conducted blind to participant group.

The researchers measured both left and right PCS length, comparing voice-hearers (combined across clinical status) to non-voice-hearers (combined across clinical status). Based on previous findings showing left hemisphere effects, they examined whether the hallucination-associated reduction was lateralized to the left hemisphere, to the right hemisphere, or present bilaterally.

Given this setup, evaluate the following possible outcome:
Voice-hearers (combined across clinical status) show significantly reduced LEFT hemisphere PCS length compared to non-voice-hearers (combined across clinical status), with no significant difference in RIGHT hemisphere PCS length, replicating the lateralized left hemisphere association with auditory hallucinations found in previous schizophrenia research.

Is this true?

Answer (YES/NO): NO